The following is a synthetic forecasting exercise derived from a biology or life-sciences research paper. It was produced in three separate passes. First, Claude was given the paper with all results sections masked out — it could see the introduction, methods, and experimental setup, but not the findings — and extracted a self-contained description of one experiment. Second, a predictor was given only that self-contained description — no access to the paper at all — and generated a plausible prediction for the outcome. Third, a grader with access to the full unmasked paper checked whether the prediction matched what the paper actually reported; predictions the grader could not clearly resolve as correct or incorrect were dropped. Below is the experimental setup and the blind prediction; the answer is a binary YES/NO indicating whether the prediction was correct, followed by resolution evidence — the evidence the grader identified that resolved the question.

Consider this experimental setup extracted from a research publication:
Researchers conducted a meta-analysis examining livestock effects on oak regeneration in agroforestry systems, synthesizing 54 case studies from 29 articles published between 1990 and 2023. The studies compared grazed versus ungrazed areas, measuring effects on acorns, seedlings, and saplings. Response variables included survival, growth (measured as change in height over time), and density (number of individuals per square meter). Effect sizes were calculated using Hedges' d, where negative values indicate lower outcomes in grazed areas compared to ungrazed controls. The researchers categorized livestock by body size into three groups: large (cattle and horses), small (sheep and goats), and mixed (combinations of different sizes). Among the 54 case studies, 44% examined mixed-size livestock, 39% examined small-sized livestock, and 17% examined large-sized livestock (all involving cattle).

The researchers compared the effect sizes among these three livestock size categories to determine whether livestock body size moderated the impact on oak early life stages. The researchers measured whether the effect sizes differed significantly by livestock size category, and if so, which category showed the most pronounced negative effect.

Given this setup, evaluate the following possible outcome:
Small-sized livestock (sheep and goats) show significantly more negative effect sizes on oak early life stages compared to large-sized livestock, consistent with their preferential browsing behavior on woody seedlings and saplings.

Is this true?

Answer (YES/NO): NO